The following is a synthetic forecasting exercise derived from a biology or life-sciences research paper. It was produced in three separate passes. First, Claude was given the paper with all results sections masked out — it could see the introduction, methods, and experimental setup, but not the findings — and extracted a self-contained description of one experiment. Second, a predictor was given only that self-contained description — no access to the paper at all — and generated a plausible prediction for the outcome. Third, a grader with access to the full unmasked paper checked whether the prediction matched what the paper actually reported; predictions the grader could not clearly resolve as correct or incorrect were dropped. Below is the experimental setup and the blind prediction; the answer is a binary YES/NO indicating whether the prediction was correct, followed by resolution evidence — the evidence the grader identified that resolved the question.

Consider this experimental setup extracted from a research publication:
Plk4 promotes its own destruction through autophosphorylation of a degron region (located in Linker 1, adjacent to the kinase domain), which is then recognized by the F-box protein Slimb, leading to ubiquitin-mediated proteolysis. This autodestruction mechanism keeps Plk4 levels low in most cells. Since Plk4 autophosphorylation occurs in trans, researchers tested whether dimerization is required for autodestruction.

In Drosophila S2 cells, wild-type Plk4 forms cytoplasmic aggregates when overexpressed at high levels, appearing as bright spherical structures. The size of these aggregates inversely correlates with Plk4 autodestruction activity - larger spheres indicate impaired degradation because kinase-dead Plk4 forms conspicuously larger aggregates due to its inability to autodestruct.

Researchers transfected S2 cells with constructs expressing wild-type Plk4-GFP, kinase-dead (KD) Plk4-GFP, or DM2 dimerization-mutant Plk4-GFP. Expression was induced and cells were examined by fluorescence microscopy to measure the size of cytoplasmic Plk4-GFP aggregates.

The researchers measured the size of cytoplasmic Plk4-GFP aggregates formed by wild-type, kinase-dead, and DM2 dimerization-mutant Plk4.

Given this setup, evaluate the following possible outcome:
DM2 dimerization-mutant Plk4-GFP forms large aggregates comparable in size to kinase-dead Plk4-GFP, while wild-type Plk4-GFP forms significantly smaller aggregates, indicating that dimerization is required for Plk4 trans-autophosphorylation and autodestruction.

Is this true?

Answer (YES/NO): NO